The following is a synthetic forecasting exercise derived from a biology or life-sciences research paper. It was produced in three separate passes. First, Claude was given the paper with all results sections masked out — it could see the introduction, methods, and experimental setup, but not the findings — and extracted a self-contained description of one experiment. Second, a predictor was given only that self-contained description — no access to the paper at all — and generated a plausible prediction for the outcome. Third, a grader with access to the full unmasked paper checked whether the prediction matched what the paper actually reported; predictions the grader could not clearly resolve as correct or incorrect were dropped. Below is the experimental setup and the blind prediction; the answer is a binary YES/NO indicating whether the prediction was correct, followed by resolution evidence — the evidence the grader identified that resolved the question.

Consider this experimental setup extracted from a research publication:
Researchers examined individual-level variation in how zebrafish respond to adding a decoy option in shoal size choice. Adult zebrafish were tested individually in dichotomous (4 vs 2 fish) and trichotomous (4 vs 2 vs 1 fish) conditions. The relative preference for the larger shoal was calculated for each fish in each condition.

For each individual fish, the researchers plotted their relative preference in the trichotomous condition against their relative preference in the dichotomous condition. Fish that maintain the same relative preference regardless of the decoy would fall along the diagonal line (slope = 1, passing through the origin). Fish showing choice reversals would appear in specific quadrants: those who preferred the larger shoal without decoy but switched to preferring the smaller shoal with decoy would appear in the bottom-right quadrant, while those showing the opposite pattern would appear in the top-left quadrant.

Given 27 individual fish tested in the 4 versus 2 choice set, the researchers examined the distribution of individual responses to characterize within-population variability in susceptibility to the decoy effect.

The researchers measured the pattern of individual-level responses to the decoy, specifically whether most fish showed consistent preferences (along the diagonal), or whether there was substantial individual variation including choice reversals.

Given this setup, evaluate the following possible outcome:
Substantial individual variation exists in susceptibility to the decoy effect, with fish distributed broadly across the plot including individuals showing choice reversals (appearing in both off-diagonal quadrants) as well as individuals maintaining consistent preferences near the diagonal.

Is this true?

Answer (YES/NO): YES